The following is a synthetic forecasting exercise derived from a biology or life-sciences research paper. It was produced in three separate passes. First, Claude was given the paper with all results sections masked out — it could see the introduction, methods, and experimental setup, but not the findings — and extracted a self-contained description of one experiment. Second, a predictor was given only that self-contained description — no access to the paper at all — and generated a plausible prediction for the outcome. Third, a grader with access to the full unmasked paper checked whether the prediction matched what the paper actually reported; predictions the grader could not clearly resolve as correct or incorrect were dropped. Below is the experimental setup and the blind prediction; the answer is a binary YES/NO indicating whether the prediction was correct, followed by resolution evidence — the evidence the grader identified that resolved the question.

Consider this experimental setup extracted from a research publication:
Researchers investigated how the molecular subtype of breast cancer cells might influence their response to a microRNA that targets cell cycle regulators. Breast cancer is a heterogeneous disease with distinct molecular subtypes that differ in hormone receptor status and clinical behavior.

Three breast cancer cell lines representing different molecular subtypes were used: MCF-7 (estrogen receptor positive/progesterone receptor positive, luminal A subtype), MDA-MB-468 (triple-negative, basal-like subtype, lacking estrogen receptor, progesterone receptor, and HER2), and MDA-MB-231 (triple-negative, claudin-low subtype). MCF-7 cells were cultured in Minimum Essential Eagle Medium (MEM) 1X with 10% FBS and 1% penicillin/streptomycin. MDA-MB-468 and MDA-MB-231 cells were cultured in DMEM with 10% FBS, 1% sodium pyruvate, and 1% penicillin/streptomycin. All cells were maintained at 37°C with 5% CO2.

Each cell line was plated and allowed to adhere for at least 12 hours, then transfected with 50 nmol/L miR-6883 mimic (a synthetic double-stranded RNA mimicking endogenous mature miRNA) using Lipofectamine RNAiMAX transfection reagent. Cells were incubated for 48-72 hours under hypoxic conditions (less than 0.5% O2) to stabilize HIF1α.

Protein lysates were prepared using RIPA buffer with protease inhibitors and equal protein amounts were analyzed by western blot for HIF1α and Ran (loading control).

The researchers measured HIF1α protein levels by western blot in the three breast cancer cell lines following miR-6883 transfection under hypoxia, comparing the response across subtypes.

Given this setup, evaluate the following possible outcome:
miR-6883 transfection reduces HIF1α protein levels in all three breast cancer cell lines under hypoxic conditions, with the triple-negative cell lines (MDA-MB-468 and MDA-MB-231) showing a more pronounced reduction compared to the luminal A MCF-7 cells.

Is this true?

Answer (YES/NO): NO